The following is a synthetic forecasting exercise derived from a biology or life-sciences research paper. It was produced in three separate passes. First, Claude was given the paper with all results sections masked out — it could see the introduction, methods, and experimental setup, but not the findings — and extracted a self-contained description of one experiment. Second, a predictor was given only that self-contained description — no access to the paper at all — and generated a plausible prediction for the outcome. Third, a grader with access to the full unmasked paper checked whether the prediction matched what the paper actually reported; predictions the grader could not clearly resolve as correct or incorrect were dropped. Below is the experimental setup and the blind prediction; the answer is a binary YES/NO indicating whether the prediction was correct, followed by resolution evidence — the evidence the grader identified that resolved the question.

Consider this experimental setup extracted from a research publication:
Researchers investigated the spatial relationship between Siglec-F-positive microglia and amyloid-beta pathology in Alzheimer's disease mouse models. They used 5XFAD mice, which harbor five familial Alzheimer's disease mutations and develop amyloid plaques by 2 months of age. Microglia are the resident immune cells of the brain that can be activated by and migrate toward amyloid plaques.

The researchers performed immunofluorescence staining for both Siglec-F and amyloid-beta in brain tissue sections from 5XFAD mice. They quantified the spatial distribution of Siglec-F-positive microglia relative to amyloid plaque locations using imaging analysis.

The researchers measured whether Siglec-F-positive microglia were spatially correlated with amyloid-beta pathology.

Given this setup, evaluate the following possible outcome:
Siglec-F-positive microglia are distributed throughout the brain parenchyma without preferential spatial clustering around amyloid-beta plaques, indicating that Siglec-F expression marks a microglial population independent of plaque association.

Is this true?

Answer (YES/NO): NO